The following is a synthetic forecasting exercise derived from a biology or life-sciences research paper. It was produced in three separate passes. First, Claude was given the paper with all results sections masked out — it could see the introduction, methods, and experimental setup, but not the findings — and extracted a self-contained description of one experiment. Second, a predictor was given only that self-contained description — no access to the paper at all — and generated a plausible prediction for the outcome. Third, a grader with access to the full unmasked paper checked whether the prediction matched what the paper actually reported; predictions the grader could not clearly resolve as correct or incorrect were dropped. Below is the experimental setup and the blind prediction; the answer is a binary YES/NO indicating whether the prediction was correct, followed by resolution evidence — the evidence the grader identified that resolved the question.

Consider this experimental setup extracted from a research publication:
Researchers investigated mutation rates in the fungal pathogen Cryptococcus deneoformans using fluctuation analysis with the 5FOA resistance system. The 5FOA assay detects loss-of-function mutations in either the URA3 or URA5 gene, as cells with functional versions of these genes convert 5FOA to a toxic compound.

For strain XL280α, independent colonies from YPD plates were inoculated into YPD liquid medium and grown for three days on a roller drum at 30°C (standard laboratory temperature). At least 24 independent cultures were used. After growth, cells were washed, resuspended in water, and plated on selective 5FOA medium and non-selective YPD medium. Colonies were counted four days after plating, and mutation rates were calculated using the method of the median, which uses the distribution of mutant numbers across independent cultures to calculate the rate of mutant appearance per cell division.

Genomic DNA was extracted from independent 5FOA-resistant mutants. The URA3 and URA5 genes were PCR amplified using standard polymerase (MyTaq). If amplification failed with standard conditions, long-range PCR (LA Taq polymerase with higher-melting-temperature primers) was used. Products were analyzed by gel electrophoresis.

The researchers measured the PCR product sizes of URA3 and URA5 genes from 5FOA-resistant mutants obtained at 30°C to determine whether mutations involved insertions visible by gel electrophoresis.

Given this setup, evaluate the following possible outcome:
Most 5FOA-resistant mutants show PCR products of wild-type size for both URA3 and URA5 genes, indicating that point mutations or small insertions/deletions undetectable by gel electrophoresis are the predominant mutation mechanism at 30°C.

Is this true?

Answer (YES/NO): YES